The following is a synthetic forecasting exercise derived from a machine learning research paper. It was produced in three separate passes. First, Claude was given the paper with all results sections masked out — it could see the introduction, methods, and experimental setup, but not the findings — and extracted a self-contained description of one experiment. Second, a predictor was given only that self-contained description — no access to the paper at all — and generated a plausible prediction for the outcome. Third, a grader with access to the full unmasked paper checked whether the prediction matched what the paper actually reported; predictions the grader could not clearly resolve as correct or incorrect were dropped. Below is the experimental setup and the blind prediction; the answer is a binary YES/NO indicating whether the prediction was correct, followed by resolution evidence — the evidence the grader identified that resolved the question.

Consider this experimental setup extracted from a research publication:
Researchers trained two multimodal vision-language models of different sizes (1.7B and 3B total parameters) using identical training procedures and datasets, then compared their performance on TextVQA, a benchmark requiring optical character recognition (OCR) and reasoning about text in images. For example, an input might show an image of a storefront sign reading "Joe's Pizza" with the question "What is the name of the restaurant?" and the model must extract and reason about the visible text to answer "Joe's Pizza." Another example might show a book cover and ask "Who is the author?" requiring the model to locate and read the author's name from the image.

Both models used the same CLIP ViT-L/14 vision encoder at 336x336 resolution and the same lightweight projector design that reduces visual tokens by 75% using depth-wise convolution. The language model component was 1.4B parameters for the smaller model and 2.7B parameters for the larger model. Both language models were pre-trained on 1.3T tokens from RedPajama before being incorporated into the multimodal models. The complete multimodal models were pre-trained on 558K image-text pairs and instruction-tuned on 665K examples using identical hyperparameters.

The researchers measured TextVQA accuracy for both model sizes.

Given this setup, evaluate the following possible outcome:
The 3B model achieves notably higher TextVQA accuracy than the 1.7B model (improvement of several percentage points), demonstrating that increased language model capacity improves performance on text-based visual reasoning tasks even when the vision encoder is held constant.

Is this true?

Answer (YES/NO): YES